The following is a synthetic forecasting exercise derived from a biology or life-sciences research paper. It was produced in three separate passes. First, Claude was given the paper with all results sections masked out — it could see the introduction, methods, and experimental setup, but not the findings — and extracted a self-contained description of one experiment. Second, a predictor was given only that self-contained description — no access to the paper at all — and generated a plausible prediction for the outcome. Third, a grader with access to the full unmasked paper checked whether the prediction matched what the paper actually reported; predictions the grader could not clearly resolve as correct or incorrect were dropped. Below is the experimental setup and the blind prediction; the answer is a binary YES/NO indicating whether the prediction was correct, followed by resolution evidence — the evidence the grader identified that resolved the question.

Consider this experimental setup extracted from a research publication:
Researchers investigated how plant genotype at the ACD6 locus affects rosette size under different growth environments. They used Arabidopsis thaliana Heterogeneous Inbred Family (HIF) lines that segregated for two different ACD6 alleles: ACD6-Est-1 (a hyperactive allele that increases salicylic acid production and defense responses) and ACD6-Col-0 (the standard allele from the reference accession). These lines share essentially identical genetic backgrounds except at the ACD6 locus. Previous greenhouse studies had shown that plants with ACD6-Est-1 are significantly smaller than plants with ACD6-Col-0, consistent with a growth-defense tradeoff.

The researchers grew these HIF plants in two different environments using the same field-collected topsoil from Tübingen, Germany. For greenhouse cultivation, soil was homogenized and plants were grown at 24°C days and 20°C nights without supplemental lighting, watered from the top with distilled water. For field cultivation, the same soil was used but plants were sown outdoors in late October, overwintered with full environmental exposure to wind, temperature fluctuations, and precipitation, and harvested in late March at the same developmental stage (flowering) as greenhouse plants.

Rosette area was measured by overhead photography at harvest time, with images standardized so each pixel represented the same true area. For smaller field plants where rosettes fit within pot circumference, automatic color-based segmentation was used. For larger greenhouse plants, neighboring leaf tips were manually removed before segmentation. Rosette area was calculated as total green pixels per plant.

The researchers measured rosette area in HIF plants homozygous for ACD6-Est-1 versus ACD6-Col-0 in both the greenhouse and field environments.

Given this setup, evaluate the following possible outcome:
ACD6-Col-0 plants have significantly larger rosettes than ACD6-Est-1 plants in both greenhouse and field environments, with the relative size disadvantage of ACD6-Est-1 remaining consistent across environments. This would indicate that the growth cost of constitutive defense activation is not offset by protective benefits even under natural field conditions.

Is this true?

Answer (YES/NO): NO